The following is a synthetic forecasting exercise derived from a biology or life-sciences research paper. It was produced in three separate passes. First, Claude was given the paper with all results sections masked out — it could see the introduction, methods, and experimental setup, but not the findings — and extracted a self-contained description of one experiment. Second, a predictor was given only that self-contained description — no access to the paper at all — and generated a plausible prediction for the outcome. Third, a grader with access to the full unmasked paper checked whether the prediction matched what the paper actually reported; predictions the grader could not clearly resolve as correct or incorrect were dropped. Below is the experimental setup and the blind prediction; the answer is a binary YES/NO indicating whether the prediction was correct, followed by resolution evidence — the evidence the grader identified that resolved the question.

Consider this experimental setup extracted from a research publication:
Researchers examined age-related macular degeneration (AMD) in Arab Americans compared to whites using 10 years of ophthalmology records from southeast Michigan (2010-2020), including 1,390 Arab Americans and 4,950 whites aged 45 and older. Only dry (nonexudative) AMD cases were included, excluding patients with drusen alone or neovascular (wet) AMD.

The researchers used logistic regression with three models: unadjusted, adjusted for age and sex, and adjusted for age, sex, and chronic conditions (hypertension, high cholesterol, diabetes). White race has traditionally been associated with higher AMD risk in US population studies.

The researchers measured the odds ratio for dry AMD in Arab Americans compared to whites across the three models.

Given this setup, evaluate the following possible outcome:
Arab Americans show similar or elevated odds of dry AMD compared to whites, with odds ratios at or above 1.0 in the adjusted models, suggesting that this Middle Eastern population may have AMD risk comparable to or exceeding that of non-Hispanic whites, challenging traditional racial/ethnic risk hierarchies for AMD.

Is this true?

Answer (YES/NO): YES